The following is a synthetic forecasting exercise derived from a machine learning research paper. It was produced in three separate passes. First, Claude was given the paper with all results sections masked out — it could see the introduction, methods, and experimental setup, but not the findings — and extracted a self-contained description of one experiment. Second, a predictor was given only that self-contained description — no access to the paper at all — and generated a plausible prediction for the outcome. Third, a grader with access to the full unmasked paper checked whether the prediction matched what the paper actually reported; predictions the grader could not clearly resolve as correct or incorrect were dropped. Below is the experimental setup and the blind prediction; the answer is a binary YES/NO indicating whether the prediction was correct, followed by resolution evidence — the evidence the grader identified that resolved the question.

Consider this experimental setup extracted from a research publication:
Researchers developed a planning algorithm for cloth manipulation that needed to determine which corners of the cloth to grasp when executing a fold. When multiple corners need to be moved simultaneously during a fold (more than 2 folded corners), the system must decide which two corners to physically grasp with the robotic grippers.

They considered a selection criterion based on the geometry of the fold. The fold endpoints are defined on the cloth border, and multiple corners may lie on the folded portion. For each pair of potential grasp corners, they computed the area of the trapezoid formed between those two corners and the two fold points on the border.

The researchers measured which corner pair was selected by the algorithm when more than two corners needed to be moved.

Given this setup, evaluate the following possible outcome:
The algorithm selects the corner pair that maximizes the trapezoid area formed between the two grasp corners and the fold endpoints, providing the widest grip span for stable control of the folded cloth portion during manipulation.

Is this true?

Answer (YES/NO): YES